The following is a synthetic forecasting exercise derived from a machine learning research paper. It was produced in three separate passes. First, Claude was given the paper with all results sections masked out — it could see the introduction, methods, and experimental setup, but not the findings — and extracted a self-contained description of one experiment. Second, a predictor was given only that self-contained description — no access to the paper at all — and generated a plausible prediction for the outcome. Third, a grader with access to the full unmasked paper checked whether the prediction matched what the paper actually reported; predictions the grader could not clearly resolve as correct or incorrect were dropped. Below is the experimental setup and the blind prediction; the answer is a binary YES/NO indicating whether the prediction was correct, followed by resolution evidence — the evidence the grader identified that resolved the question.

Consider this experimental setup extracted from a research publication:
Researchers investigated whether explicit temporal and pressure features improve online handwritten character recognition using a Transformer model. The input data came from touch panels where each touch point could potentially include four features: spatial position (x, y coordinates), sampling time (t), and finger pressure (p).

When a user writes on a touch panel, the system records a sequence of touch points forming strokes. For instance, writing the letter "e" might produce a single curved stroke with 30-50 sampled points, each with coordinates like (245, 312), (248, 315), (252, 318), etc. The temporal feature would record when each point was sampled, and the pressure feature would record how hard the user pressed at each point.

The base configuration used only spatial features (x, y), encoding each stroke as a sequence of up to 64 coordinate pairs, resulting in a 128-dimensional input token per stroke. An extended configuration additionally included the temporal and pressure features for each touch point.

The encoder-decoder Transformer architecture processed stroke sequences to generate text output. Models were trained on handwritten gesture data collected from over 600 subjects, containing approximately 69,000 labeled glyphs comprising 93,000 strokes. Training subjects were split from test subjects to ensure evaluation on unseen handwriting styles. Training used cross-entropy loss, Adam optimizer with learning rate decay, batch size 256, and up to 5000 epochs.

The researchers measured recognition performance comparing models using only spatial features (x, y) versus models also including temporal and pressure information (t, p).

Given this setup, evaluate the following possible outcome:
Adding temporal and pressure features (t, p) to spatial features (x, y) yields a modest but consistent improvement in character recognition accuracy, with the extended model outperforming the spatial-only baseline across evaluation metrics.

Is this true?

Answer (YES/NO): NO